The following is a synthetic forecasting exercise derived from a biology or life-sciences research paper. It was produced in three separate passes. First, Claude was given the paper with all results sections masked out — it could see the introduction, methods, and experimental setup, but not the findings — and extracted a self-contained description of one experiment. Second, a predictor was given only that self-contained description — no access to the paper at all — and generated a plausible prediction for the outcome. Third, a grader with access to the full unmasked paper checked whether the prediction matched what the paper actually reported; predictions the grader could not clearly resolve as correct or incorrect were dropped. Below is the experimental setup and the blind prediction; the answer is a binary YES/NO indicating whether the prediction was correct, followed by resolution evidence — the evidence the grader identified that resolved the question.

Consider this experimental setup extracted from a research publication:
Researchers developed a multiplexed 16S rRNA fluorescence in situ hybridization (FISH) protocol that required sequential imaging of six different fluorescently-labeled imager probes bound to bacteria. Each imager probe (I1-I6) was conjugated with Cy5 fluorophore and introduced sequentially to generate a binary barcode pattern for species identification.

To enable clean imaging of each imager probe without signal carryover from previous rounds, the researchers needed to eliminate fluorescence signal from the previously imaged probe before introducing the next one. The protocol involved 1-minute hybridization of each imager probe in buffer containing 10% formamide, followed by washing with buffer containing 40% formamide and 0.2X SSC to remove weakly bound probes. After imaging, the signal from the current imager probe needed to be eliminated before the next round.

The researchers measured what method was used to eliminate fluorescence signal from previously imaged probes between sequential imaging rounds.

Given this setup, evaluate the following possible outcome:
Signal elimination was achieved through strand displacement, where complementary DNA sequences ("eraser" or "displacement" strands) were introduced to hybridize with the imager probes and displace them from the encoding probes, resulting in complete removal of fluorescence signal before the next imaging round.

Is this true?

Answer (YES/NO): NO